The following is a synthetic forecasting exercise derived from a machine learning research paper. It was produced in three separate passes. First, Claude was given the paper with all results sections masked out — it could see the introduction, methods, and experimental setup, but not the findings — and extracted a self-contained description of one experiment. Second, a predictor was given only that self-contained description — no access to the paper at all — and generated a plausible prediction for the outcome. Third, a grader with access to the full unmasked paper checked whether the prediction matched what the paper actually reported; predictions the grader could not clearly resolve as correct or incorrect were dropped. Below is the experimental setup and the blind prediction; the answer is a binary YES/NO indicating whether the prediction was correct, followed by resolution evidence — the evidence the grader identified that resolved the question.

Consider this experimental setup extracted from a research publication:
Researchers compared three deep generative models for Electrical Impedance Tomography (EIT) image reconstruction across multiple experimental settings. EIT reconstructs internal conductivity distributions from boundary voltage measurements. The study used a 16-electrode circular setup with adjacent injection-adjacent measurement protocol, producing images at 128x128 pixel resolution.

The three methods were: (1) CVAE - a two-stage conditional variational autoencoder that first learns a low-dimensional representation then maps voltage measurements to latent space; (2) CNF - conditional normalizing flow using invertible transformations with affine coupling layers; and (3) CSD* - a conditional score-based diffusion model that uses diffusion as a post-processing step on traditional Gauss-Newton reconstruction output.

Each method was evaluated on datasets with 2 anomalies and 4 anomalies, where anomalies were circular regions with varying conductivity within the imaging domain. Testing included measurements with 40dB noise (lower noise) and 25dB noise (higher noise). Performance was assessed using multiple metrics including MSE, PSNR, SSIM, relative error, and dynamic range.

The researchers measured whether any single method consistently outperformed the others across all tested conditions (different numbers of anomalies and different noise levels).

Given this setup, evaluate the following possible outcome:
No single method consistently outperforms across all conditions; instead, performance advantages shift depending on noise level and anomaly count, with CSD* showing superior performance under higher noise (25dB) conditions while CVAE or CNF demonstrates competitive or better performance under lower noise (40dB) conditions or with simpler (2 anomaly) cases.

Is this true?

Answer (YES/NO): NO